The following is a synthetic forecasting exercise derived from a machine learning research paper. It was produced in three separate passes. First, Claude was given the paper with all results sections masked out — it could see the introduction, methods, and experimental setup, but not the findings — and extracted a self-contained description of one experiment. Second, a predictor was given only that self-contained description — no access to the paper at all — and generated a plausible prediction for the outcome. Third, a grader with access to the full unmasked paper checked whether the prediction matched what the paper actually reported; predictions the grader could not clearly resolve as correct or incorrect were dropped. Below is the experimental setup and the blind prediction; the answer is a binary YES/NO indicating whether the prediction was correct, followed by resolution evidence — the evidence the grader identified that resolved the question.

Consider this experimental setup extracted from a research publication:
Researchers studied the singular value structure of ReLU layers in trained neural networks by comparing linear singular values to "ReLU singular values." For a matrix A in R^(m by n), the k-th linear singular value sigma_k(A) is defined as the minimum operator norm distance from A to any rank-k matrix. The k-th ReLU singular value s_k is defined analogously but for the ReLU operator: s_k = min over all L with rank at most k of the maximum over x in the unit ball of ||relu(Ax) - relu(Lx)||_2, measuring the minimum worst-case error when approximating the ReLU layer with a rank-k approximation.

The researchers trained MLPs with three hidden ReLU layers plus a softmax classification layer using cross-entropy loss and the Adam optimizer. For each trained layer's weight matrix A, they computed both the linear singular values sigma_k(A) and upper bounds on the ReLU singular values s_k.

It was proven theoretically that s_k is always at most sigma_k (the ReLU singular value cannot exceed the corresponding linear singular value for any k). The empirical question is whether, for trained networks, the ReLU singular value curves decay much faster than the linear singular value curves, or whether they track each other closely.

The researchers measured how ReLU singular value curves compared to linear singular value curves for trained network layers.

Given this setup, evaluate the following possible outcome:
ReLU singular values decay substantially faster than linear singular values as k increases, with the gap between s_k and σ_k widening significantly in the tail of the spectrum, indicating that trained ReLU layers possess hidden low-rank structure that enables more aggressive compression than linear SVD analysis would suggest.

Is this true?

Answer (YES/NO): NO